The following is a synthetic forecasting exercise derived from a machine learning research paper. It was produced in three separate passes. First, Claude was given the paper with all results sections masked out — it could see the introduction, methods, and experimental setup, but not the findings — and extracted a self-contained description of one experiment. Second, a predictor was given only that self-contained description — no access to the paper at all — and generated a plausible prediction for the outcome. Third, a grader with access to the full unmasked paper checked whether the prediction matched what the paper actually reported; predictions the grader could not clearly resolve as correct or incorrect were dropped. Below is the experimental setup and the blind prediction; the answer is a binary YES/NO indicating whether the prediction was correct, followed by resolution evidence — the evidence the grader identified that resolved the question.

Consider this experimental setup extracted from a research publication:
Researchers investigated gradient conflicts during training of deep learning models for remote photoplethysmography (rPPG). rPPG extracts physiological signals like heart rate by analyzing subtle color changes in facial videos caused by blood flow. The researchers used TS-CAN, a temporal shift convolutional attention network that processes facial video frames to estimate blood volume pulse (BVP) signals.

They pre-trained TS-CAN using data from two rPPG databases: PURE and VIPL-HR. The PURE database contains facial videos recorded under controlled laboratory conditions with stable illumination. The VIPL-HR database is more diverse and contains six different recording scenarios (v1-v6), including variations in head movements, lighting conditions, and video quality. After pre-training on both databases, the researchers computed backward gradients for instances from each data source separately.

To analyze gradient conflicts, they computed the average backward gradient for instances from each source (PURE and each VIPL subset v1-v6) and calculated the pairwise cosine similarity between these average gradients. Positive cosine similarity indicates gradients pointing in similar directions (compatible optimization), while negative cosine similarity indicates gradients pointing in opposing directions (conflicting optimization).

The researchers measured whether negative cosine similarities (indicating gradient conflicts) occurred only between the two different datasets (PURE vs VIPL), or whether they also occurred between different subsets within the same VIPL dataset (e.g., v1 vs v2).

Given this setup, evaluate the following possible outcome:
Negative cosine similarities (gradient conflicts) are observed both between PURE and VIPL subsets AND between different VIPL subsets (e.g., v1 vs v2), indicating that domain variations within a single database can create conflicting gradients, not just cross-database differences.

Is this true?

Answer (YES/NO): YES